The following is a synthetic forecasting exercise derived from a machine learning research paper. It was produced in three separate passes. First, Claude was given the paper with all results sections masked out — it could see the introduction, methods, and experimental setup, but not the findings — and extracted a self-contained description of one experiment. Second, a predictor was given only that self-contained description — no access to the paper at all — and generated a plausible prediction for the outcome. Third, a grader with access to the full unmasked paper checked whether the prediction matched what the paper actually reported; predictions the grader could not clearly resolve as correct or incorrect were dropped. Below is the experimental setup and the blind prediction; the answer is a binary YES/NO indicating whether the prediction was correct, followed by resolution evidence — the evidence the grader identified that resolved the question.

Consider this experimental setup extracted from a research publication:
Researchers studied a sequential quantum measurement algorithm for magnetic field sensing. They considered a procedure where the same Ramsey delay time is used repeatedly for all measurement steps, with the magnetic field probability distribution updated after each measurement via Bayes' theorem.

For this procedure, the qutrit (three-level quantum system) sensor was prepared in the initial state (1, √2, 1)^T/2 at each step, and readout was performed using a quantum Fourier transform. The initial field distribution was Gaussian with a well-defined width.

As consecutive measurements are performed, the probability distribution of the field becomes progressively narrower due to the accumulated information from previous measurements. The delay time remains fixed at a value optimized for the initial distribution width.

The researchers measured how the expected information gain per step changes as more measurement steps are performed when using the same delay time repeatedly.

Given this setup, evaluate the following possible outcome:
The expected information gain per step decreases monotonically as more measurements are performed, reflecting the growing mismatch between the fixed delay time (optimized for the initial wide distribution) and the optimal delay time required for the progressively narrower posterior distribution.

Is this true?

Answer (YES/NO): YES